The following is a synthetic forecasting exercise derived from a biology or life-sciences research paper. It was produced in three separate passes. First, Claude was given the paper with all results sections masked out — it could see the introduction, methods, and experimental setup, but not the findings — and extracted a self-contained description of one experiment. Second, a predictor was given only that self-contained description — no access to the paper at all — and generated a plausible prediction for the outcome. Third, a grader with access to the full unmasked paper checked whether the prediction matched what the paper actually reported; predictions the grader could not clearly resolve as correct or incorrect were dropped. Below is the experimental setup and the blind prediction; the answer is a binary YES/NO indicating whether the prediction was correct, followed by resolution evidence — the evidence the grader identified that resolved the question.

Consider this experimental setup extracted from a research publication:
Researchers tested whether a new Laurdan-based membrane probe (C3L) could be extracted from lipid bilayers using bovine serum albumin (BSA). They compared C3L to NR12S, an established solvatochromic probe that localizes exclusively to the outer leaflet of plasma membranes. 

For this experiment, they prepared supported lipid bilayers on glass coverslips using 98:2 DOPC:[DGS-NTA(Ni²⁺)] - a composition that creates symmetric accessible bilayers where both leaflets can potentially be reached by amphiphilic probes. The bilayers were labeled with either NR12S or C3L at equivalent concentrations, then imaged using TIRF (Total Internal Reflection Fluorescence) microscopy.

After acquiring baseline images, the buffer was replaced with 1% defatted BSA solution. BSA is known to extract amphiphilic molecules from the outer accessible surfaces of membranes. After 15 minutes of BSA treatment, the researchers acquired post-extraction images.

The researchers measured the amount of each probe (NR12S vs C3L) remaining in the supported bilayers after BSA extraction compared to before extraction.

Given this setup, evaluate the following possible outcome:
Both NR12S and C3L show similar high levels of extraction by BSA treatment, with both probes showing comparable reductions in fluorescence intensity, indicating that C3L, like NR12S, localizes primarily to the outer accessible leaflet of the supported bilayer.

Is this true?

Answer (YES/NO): YES